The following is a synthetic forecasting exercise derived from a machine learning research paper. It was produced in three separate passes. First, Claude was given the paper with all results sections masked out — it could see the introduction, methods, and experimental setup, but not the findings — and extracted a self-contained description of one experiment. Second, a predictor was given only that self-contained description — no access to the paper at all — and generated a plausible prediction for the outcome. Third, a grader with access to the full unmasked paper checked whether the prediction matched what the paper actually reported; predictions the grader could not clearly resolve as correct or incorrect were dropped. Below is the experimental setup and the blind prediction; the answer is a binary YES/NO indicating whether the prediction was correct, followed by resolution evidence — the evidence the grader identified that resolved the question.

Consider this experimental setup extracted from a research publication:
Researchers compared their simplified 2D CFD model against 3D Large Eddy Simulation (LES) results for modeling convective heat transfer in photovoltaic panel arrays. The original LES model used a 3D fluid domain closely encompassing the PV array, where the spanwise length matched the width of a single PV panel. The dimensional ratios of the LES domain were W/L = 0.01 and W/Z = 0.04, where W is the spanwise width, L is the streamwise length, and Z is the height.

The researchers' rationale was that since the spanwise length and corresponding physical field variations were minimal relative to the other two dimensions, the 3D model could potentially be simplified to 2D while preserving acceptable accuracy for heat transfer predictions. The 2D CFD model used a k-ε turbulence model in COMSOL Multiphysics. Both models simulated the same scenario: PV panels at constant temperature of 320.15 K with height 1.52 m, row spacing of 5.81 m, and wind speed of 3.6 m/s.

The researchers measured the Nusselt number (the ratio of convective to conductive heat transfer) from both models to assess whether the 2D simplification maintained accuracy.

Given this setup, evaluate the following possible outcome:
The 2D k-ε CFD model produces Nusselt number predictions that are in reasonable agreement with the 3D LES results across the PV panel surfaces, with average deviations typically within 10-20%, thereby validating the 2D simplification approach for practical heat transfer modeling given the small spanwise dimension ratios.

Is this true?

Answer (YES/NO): NO